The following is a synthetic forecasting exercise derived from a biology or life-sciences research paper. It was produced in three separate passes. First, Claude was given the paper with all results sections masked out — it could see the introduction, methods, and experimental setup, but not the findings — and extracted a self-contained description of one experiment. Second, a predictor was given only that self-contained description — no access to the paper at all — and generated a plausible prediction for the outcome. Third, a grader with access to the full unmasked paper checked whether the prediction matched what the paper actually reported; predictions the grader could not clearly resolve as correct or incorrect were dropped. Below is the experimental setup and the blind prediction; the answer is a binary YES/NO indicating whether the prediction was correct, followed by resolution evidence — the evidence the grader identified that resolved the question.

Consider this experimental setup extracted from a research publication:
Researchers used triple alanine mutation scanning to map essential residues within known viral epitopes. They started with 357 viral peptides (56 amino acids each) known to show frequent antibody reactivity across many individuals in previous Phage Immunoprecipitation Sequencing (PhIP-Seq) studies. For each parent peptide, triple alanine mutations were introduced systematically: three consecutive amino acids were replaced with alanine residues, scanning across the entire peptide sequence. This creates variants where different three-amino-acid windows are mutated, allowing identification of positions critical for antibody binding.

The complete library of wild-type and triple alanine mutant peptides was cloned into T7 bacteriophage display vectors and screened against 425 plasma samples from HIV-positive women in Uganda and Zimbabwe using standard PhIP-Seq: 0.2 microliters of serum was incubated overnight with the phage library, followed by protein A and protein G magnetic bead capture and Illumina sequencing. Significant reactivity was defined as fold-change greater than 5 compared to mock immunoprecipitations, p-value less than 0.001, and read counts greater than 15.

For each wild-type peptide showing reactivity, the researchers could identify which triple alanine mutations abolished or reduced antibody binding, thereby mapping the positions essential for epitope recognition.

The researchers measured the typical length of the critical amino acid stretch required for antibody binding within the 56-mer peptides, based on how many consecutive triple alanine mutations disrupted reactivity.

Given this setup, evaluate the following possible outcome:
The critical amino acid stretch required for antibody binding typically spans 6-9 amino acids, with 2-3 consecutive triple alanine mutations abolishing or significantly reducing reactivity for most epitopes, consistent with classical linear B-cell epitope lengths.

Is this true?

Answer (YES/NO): NO